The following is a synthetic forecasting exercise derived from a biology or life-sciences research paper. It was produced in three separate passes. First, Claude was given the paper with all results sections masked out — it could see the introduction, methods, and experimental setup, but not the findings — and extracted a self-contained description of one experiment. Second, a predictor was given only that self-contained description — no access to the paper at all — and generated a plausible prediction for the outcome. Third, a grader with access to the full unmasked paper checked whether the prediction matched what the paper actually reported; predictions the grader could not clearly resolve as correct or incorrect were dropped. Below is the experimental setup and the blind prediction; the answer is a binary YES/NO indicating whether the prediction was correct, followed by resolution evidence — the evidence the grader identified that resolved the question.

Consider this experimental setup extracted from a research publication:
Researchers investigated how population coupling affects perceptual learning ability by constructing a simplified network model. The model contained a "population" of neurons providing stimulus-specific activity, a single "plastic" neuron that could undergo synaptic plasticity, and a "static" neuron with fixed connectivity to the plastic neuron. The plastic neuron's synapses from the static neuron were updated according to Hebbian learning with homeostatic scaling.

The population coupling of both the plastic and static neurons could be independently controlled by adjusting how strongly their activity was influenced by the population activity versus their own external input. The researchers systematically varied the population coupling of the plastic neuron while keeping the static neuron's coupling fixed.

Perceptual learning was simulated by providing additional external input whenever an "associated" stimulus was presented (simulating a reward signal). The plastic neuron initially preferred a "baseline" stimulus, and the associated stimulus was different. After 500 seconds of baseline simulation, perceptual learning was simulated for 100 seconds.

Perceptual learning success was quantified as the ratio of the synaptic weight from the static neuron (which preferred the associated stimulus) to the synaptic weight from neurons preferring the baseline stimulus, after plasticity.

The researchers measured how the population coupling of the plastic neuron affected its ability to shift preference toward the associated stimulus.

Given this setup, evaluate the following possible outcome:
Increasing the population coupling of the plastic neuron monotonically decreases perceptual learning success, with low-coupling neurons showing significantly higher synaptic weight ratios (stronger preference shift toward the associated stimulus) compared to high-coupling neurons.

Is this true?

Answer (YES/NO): NO